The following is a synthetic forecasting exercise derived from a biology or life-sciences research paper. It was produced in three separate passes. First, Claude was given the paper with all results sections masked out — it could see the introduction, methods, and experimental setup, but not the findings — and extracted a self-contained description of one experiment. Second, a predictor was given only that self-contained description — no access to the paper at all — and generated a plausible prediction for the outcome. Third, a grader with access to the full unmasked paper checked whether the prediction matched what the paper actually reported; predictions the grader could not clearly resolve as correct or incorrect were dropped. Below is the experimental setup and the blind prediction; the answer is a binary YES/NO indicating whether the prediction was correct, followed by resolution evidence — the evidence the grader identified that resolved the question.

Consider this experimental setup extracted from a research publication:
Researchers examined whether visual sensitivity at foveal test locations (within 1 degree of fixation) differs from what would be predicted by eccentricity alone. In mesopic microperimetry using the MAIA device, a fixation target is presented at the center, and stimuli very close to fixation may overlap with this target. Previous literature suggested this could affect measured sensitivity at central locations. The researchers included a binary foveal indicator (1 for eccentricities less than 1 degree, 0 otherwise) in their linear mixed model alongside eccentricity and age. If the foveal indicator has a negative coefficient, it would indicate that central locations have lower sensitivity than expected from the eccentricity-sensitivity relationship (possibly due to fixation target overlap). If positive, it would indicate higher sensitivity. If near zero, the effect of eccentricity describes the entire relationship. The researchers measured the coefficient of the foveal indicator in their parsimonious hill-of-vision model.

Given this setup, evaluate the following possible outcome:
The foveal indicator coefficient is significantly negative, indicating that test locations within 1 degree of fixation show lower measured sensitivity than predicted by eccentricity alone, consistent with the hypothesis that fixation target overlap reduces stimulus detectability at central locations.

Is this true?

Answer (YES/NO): YES